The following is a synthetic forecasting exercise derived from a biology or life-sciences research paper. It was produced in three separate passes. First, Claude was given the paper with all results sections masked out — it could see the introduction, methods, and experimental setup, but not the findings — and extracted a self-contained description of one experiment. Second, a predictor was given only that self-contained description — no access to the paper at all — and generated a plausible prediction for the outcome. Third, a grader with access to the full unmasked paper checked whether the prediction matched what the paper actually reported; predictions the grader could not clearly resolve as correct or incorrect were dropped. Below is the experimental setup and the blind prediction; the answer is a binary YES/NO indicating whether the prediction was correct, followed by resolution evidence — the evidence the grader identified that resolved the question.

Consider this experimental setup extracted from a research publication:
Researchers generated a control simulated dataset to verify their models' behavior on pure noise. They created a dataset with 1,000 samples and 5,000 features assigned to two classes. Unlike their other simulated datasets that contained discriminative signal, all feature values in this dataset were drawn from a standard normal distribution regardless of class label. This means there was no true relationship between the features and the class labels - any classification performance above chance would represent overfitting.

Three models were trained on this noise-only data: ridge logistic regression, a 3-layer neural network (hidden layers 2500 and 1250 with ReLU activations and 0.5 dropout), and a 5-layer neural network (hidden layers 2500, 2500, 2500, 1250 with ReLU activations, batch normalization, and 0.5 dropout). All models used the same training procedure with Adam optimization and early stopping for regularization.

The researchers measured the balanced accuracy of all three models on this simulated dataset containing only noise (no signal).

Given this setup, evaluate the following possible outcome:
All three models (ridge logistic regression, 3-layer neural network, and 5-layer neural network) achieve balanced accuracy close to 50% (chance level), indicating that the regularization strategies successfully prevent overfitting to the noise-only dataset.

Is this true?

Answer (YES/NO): YES